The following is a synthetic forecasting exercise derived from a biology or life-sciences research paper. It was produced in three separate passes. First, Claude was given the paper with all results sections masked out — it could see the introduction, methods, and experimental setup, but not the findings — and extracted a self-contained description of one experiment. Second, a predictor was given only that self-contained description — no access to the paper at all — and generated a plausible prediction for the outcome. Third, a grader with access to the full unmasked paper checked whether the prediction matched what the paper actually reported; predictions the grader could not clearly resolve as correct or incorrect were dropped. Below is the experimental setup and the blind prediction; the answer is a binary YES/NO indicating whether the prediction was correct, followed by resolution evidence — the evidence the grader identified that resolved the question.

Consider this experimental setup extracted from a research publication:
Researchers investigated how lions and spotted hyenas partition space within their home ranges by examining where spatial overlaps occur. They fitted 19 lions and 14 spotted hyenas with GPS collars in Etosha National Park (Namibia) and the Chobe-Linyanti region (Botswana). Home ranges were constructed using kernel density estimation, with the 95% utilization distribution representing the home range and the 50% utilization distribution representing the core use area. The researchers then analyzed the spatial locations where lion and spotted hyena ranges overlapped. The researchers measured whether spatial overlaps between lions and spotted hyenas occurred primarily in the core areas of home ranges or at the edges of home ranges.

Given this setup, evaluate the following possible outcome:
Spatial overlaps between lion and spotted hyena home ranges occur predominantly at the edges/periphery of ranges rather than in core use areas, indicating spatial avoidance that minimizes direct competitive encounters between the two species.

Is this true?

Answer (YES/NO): YES